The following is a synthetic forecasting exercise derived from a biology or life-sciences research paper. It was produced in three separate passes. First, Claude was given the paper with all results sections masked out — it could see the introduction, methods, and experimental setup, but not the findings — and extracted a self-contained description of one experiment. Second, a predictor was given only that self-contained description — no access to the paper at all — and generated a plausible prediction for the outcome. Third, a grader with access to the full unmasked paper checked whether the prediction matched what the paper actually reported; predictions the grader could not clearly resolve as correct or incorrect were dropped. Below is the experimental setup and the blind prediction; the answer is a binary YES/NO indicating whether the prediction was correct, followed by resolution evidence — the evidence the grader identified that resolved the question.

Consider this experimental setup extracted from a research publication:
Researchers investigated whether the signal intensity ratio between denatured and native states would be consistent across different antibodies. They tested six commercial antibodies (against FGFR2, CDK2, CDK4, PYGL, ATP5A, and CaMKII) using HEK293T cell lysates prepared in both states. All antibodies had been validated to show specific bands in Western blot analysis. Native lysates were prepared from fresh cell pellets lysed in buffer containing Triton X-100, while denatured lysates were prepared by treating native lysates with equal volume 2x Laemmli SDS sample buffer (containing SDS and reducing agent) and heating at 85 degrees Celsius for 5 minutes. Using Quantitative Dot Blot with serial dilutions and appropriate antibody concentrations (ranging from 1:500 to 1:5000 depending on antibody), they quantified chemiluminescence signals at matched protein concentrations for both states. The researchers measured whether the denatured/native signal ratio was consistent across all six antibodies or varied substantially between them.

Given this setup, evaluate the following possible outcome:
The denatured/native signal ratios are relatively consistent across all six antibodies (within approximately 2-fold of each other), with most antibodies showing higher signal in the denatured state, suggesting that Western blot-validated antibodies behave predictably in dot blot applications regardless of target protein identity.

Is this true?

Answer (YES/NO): NO